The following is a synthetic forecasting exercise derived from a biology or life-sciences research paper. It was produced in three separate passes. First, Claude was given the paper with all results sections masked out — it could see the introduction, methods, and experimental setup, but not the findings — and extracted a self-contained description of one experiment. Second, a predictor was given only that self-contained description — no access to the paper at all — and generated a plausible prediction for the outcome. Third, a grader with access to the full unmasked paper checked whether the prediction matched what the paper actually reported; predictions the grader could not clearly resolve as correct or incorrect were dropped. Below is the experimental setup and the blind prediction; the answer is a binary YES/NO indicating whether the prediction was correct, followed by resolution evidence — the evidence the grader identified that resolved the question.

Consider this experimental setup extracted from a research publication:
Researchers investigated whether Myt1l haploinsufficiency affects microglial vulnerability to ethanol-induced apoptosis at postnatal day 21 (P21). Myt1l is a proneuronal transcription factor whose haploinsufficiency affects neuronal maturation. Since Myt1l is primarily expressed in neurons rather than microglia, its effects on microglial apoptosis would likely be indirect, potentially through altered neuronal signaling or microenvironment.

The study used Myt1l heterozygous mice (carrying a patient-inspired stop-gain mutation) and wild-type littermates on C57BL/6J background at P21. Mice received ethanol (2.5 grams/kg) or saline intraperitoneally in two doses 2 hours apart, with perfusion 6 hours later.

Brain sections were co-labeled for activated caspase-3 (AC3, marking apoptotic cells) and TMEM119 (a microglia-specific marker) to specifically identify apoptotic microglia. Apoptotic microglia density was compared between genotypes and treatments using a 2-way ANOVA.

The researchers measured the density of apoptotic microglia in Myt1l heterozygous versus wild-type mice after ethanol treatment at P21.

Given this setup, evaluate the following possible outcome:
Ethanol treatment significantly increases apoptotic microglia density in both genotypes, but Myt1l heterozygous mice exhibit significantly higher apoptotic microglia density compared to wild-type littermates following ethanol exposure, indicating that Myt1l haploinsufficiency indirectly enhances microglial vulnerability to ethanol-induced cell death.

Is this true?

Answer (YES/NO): YES